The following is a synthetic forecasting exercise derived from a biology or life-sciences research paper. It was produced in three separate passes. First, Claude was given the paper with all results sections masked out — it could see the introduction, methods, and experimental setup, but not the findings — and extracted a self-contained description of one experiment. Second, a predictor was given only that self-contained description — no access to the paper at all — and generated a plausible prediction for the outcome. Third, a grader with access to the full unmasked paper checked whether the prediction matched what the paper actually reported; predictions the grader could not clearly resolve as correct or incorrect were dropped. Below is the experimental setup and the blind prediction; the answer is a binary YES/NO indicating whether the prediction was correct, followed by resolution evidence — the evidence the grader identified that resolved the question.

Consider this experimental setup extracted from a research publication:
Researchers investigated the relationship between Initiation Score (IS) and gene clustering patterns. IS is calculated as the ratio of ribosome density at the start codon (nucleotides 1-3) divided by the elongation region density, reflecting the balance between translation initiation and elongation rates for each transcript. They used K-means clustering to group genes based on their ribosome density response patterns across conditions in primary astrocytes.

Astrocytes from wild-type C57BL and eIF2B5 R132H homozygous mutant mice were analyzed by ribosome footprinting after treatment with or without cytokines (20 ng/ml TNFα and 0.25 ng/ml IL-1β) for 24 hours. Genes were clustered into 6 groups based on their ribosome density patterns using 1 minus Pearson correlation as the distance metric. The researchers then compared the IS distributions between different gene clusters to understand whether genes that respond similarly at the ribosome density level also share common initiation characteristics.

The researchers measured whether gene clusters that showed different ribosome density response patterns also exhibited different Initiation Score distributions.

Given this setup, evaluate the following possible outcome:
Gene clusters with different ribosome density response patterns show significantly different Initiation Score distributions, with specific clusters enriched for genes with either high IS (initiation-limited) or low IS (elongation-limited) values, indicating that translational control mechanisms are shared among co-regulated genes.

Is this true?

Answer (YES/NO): YES